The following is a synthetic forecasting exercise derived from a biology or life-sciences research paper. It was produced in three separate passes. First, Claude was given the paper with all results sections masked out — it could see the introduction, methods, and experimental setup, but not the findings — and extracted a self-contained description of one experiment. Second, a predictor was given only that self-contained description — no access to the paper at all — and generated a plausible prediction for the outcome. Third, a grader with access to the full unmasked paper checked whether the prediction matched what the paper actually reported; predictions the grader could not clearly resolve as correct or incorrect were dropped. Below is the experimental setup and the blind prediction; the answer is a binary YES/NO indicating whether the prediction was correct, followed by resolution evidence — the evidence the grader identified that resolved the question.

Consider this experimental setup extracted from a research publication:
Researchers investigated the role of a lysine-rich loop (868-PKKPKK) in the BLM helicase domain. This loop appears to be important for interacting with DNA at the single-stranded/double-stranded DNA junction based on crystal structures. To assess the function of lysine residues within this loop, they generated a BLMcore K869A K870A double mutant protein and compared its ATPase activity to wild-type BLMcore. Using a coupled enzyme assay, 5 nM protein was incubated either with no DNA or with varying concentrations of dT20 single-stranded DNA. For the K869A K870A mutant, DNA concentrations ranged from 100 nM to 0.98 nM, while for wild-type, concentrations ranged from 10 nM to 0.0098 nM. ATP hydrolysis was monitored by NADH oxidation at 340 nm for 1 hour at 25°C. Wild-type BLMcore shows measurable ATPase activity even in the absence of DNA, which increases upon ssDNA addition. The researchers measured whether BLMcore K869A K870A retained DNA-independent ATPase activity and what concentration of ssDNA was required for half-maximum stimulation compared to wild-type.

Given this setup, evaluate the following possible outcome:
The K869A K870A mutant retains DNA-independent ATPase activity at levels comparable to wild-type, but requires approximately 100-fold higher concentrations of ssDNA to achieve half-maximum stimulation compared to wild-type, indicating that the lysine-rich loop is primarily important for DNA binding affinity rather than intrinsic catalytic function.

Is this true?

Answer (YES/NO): NO